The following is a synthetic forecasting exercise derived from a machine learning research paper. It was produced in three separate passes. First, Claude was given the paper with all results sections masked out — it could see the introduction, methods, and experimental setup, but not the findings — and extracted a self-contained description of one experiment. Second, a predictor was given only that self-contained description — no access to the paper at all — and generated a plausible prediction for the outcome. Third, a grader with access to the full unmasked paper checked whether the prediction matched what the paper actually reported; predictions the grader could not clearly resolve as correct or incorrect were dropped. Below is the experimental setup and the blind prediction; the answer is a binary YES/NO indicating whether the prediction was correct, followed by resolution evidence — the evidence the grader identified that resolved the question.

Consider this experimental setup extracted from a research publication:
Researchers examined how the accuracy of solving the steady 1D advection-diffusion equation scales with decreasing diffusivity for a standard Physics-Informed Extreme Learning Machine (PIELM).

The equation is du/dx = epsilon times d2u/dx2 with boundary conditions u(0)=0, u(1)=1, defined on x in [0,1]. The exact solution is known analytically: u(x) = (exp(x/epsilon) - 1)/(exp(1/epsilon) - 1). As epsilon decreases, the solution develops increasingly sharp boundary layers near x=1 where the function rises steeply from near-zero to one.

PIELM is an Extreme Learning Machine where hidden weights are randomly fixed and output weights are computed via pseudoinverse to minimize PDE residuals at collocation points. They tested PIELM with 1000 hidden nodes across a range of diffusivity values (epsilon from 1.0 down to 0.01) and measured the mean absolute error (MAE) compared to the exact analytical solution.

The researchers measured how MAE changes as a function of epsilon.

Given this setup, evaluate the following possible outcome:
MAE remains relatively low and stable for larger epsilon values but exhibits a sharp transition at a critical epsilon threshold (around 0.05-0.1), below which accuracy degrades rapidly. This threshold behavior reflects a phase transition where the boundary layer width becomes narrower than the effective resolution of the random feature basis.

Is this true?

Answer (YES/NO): YES